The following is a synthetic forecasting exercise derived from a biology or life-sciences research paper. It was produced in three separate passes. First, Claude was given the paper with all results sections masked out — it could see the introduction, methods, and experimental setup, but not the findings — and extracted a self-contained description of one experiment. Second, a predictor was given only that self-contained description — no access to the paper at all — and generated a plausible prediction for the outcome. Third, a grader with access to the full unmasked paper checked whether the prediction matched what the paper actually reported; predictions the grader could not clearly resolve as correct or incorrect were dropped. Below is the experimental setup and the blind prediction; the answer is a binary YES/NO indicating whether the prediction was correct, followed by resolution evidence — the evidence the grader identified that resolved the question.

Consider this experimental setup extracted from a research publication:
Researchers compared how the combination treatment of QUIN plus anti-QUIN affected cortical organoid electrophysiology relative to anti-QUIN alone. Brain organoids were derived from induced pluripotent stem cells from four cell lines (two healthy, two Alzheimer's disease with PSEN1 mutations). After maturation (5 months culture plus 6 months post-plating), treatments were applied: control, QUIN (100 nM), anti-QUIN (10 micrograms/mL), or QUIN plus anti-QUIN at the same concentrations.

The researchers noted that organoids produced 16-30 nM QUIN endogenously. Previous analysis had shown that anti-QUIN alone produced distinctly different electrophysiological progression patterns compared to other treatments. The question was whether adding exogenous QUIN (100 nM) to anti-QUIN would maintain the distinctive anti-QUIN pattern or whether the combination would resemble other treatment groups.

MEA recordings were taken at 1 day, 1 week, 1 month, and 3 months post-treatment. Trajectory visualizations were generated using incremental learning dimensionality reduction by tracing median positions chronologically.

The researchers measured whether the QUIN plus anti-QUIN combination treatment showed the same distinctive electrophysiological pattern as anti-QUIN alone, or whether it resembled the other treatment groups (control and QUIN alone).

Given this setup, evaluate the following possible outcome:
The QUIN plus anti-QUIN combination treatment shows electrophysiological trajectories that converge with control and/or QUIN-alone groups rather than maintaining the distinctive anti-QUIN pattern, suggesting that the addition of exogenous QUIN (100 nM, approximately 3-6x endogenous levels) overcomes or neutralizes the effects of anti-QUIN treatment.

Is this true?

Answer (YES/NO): YES